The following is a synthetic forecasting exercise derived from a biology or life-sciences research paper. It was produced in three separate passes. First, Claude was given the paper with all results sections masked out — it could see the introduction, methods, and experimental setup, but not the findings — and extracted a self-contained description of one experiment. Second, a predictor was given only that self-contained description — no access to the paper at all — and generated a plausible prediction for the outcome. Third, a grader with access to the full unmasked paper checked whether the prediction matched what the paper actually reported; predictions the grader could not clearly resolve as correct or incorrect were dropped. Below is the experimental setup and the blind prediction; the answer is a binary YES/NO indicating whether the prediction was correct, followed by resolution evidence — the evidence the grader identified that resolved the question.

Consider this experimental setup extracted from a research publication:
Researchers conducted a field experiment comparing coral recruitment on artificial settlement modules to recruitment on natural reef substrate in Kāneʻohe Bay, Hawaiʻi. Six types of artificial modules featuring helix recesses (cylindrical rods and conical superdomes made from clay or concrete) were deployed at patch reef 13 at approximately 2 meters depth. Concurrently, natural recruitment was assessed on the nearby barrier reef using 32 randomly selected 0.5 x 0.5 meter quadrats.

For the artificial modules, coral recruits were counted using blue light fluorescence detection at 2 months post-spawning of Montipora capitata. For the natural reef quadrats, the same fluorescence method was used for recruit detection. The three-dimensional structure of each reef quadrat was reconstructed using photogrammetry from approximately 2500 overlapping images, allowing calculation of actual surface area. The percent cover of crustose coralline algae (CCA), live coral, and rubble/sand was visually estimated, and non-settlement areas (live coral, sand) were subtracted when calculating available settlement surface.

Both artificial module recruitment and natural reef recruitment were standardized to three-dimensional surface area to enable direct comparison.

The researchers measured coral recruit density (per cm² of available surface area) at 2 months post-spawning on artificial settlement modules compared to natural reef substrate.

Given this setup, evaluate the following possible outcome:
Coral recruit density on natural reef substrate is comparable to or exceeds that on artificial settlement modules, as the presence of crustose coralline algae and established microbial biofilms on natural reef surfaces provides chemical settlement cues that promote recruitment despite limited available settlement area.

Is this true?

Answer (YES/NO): NO